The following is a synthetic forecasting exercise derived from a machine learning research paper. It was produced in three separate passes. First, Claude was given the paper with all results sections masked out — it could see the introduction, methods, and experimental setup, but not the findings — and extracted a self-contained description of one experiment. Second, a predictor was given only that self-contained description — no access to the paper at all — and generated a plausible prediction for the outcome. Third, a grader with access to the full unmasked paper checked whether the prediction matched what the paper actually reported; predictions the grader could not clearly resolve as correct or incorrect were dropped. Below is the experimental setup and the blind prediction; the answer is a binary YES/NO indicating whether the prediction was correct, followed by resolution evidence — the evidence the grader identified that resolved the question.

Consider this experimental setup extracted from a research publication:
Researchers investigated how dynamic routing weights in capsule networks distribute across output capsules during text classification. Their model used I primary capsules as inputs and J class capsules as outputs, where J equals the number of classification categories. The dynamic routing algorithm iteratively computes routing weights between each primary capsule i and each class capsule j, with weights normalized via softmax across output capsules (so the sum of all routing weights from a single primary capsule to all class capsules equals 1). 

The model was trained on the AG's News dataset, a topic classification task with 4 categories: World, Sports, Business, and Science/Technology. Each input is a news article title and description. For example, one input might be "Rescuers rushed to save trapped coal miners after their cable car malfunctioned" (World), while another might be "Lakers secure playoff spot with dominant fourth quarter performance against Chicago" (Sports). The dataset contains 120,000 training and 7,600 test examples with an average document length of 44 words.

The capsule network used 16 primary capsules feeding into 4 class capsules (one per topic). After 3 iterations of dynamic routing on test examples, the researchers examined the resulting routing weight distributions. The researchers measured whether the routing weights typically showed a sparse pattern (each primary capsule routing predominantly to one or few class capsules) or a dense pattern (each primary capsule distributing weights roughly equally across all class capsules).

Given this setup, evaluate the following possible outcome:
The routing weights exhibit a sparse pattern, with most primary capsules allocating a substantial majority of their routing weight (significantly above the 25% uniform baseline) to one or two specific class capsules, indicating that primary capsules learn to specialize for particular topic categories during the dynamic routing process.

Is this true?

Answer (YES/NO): YES